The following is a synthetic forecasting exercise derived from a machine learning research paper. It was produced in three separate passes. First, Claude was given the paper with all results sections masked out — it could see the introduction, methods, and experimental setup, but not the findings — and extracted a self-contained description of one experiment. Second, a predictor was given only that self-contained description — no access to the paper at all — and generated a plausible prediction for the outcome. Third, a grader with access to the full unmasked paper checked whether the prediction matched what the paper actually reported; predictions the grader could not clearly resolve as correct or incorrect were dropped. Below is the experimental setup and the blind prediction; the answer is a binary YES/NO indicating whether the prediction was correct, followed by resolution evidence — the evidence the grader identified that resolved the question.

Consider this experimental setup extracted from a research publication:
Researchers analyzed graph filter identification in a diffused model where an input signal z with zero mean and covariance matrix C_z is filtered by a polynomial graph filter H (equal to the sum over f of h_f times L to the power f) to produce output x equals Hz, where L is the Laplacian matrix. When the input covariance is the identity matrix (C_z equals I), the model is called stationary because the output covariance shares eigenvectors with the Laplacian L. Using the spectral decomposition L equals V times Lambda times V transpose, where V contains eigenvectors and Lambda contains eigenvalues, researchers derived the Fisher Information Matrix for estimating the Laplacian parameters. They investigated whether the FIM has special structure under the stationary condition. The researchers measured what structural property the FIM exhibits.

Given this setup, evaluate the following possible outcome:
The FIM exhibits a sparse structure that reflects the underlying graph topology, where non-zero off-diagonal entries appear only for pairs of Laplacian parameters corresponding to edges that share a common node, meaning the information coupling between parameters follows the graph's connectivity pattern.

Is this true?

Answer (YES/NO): NO